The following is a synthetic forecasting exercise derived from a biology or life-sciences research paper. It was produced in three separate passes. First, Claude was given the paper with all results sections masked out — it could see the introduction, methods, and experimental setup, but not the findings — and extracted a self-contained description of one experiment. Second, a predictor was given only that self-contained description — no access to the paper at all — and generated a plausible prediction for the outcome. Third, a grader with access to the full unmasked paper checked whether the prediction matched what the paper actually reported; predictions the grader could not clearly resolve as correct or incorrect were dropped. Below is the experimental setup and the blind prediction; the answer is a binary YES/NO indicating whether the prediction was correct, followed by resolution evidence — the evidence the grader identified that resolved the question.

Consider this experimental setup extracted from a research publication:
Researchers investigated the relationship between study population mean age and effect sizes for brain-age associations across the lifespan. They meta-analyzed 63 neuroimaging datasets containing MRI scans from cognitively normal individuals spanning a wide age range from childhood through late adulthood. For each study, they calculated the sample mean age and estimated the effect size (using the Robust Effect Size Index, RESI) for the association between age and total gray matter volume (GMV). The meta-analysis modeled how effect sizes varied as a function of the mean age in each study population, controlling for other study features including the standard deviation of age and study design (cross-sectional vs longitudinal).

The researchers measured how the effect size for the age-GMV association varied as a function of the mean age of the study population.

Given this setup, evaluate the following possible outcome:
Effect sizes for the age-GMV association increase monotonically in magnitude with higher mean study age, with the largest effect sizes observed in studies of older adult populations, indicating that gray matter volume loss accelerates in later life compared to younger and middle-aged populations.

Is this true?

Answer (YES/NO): NO